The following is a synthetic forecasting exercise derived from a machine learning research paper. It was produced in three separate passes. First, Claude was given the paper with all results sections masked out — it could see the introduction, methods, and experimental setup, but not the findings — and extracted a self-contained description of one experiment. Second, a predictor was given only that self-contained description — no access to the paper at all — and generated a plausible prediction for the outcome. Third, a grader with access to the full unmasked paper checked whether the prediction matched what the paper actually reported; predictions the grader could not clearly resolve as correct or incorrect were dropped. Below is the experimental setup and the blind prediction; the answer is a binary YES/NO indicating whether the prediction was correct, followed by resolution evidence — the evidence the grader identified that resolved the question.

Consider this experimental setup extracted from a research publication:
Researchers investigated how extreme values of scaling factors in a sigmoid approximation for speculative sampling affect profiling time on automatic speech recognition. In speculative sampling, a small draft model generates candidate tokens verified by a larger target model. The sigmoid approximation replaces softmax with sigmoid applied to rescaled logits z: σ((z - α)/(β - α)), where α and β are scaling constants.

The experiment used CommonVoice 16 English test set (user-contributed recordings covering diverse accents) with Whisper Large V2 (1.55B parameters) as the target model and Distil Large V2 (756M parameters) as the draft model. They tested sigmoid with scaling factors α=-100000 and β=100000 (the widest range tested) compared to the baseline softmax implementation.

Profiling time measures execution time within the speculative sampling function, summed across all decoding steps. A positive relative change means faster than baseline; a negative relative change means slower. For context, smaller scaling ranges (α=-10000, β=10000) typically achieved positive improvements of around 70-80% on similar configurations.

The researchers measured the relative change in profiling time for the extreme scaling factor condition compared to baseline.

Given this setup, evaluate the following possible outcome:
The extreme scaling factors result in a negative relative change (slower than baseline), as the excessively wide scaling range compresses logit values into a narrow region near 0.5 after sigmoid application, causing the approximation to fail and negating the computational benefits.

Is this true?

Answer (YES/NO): YES